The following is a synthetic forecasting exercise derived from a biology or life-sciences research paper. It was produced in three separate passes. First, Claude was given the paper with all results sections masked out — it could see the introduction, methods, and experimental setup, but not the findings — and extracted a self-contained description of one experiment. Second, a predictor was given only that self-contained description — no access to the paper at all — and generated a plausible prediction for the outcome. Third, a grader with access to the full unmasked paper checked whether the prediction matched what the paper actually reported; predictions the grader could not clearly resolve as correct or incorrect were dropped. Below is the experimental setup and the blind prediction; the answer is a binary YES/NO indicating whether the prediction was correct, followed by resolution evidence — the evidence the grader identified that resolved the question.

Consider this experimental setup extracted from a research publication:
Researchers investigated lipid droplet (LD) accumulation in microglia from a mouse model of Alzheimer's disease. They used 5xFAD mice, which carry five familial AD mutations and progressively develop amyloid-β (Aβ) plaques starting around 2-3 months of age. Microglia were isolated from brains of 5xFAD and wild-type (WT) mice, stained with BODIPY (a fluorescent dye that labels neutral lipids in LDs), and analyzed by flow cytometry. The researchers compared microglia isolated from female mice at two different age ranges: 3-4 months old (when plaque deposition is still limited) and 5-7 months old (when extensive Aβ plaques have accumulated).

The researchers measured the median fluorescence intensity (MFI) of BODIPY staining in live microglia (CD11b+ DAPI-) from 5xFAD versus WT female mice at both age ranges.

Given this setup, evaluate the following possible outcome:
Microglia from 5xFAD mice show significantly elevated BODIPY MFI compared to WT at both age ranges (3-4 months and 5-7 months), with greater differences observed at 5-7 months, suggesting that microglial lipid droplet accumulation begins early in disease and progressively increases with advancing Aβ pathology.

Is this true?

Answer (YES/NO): NO